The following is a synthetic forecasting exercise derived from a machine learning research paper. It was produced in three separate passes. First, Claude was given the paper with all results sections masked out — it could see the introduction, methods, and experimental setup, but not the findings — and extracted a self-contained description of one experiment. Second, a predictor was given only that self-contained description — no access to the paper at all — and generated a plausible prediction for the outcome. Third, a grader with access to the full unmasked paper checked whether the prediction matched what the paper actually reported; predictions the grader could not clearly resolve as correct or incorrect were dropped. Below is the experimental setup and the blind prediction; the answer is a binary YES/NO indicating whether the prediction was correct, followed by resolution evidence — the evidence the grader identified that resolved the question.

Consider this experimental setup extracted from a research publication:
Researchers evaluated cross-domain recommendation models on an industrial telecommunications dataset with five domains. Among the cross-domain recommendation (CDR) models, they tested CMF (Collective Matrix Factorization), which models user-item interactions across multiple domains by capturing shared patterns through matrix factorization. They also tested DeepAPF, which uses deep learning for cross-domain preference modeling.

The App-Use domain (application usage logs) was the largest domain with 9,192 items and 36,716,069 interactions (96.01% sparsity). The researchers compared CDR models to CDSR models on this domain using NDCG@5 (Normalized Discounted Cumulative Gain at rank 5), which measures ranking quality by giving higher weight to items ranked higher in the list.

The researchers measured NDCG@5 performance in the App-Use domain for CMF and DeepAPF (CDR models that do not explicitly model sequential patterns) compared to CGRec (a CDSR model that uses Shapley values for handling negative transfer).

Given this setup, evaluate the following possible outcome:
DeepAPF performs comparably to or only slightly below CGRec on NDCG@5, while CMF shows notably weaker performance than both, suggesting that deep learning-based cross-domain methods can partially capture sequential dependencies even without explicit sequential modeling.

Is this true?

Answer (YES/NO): NO